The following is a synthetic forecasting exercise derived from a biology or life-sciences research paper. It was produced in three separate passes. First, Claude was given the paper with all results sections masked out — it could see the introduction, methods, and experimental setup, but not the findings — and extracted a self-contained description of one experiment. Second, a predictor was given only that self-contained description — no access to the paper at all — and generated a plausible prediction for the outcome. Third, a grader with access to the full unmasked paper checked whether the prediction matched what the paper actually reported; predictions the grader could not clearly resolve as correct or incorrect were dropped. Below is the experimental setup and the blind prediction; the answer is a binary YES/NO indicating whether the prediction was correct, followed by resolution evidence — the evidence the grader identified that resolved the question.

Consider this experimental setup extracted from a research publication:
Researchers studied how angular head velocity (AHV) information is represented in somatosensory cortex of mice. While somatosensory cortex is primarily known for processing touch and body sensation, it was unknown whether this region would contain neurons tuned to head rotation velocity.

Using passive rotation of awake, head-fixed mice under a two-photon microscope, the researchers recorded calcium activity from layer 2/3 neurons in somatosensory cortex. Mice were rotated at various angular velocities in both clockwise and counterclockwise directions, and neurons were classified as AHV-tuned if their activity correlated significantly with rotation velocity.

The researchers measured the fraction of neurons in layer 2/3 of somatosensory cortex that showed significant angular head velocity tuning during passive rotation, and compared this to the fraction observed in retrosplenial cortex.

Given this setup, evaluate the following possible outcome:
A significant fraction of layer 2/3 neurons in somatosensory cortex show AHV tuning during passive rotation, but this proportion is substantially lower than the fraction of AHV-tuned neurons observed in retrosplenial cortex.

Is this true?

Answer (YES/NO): YES